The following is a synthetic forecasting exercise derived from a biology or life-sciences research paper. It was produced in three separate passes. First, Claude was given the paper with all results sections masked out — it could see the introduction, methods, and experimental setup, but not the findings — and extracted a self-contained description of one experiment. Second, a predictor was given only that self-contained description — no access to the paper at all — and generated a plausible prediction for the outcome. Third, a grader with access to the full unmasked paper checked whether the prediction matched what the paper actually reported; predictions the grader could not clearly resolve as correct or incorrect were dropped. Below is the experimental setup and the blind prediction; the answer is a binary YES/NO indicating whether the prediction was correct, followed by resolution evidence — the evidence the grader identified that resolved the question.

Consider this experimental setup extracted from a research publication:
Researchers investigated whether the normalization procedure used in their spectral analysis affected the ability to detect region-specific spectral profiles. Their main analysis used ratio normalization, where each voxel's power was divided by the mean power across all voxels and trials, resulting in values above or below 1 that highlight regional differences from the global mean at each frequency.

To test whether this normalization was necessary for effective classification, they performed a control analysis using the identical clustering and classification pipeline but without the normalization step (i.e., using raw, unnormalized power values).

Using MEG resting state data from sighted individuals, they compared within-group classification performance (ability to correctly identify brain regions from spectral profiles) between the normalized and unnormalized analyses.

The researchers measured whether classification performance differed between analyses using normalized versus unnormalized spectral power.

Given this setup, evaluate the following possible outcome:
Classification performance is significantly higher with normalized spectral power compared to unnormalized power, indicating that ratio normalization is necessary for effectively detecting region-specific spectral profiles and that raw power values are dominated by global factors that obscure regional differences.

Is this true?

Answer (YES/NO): NO